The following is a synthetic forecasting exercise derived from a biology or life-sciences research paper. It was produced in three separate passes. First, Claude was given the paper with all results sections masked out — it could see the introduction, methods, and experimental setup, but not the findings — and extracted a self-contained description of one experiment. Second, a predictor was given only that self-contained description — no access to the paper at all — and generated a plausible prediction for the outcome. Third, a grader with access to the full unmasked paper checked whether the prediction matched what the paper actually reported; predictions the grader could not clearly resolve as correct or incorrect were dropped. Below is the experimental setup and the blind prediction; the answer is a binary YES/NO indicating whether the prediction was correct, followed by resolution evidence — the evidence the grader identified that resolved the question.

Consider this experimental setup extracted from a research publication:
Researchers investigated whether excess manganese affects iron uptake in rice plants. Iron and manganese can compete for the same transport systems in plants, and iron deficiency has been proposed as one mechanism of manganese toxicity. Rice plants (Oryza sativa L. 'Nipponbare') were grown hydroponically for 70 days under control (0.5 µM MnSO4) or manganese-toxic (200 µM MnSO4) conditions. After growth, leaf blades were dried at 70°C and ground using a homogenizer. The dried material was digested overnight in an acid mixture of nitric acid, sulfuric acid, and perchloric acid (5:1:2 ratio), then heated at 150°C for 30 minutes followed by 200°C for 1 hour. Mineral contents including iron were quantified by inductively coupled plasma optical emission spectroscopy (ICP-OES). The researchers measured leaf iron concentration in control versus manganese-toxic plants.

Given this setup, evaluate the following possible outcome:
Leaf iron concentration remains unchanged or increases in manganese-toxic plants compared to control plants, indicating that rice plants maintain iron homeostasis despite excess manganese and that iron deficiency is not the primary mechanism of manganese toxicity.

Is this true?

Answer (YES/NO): YES